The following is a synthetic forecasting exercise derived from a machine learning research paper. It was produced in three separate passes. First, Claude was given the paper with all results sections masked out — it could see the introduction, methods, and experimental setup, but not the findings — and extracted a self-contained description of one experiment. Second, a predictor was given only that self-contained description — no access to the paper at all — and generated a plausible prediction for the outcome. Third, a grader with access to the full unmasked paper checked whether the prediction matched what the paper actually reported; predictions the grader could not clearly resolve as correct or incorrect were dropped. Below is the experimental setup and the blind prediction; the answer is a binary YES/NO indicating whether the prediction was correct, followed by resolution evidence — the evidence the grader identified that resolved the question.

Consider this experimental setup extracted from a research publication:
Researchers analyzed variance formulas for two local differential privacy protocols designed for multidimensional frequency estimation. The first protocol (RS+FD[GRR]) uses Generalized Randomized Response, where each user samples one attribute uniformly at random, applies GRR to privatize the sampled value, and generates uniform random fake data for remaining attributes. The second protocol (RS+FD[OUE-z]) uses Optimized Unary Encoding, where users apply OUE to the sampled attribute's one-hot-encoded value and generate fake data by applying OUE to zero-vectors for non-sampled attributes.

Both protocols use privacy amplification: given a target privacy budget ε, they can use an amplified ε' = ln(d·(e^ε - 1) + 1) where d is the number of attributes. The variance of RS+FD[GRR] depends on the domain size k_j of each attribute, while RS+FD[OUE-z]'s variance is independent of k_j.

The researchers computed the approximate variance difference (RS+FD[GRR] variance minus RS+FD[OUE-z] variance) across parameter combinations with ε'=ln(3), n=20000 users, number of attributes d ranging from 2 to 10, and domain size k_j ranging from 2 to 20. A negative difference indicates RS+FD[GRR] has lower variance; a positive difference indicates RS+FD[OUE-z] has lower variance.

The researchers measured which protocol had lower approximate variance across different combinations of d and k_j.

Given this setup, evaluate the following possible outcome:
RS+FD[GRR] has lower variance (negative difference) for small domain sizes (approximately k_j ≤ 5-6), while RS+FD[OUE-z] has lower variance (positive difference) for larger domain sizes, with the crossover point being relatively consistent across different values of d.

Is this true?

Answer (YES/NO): NO